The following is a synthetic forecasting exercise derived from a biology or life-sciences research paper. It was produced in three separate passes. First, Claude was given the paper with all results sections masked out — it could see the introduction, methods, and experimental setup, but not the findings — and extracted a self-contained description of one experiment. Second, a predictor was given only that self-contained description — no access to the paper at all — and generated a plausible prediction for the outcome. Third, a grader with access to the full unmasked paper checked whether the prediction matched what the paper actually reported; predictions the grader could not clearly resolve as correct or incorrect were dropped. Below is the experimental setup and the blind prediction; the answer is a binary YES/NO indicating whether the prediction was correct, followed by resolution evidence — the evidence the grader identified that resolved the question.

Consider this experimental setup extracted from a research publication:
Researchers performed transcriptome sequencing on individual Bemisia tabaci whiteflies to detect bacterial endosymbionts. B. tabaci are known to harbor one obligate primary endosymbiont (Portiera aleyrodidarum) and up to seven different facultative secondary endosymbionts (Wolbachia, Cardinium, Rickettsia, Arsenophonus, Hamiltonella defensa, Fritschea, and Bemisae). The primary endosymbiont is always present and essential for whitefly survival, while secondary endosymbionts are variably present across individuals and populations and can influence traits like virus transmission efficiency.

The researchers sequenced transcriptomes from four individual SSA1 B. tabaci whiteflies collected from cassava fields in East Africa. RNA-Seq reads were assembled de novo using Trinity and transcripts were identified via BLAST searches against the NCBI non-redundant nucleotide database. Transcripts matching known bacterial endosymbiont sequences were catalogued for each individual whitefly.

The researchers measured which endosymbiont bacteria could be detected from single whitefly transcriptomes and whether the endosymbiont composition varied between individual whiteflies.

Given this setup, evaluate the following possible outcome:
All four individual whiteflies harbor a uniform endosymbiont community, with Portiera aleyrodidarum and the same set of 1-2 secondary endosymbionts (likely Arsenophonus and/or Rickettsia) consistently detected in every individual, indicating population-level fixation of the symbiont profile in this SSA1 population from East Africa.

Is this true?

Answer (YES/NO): NO